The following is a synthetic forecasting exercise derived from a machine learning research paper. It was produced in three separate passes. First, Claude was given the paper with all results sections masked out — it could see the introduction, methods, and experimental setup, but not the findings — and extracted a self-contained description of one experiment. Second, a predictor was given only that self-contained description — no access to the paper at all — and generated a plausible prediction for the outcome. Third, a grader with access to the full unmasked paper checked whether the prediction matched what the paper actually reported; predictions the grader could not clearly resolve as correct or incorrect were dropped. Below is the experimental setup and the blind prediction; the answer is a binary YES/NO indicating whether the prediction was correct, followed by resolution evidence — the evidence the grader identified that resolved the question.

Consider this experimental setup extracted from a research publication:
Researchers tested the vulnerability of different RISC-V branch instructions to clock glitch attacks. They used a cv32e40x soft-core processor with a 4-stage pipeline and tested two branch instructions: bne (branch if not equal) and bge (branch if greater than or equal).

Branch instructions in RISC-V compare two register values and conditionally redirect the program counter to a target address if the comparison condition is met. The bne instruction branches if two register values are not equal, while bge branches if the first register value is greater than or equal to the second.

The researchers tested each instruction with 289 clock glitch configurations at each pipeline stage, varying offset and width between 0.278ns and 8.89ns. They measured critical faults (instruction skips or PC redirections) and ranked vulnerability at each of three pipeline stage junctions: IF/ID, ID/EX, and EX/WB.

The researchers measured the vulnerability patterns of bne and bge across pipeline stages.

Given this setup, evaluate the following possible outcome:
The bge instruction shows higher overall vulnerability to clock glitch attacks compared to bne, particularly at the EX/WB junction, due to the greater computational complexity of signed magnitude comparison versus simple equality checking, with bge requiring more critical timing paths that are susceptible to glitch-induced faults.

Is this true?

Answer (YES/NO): NO